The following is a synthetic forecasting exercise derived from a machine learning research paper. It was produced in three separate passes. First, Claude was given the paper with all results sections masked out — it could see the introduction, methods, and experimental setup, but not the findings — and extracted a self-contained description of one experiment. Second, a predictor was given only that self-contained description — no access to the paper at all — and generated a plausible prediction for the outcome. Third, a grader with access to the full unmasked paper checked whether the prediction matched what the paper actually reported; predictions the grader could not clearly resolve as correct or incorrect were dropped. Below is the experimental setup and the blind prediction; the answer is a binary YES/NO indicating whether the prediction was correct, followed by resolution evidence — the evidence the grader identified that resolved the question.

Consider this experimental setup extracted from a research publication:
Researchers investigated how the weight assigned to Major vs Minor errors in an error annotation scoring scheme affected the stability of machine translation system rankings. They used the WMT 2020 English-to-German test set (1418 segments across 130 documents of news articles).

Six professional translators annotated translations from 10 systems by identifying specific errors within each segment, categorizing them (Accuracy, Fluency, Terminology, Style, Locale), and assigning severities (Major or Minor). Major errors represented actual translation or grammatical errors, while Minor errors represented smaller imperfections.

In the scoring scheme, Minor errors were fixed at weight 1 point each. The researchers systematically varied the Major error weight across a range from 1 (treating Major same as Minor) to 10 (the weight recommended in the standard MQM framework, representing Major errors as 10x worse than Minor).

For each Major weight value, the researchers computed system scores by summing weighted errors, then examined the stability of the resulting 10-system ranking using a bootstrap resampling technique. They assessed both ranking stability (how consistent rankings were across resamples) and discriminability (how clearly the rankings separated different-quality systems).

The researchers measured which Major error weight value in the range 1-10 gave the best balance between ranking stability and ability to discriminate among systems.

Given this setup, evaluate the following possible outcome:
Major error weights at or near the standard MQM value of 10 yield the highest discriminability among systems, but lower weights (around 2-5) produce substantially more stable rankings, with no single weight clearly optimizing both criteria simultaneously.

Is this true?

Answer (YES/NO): NO